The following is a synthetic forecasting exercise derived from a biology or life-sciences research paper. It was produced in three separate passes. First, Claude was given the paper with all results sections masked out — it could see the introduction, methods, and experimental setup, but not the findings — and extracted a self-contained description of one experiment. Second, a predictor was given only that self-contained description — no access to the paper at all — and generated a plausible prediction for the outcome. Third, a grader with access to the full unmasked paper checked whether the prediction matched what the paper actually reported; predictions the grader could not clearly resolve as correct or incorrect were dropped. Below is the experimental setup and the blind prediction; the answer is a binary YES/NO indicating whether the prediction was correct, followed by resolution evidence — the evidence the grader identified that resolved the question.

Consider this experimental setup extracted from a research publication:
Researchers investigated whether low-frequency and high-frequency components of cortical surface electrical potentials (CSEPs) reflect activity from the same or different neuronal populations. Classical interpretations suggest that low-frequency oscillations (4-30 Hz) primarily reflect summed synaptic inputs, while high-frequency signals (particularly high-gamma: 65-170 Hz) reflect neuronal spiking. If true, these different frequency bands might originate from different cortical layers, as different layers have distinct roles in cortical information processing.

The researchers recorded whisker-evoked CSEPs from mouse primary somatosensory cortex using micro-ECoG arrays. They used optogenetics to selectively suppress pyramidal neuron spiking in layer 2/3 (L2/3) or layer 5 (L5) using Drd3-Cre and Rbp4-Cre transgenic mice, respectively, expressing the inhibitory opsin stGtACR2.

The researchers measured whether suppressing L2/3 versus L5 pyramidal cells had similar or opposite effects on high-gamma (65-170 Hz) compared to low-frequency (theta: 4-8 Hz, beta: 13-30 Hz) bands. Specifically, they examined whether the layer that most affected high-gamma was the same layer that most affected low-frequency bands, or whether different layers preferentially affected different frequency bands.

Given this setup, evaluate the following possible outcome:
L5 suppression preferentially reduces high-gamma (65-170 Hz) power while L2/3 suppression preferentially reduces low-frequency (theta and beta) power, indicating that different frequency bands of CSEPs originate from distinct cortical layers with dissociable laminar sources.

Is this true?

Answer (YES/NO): YES